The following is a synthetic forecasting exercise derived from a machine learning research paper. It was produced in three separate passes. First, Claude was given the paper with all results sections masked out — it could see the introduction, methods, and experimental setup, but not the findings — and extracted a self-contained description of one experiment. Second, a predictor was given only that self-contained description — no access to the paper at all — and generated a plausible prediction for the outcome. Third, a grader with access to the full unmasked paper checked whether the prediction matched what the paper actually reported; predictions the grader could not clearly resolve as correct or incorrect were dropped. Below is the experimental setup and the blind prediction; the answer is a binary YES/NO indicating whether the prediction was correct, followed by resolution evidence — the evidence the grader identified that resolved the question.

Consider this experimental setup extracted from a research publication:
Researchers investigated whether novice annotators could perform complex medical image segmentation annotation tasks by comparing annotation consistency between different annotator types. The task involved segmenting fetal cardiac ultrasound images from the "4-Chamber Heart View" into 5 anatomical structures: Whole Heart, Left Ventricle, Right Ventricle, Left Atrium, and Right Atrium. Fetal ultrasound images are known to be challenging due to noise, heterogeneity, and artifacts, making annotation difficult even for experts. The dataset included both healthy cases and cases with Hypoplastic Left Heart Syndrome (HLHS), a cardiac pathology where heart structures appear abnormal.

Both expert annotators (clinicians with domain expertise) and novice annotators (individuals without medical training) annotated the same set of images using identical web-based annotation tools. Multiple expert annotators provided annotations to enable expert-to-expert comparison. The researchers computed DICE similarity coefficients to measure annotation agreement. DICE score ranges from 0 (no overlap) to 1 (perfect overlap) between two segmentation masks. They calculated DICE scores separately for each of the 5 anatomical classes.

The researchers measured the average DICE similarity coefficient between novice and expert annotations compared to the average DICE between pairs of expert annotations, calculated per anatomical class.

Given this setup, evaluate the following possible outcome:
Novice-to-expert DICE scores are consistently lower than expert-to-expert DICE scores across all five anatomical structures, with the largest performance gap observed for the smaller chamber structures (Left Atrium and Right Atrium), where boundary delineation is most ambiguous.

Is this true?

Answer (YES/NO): NO